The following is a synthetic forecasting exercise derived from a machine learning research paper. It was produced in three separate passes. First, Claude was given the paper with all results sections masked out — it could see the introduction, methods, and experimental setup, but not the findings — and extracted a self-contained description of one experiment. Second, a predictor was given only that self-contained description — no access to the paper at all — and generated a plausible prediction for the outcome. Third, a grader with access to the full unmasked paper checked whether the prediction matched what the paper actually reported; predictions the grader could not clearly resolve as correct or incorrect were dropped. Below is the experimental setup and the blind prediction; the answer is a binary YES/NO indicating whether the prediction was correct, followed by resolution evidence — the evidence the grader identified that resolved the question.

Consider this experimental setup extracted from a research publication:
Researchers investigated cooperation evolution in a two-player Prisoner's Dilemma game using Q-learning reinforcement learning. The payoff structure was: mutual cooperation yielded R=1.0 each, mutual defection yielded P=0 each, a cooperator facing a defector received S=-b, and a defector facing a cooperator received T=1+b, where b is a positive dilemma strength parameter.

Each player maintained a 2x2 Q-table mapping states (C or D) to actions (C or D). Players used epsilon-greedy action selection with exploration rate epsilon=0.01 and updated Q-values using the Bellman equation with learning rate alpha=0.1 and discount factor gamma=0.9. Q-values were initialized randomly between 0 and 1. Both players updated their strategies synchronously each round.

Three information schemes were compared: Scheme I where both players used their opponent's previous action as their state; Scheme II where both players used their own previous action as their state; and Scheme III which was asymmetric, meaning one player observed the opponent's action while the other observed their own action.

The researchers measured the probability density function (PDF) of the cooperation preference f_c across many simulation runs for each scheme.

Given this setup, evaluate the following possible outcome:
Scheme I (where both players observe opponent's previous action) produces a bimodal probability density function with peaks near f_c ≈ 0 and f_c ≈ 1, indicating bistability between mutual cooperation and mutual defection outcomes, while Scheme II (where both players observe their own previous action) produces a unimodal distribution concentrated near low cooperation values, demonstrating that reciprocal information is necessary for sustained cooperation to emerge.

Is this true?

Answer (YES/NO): NO